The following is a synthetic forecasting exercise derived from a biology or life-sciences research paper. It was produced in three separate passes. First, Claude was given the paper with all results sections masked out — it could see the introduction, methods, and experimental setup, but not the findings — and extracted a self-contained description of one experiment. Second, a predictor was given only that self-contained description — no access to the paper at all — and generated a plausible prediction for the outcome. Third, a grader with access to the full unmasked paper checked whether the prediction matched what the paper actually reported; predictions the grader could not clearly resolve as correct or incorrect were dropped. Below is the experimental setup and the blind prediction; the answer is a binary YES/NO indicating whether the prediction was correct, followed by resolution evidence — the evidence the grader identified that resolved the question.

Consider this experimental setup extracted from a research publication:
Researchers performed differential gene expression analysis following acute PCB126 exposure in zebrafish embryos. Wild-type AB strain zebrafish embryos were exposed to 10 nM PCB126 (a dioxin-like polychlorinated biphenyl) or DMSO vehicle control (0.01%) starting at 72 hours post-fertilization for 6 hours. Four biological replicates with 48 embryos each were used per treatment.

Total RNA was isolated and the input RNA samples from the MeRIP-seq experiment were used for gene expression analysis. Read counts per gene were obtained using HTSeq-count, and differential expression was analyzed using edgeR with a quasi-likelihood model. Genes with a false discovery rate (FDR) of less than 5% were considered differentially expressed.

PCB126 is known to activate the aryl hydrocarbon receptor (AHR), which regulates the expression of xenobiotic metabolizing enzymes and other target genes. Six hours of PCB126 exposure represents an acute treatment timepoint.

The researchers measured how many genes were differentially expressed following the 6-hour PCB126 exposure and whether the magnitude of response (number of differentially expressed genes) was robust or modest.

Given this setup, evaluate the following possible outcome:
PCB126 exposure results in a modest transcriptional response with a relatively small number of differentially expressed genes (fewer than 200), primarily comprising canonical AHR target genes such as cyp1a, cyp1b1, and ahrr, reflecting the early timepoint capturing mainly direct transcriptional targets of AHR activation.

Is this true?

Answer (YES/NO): NO